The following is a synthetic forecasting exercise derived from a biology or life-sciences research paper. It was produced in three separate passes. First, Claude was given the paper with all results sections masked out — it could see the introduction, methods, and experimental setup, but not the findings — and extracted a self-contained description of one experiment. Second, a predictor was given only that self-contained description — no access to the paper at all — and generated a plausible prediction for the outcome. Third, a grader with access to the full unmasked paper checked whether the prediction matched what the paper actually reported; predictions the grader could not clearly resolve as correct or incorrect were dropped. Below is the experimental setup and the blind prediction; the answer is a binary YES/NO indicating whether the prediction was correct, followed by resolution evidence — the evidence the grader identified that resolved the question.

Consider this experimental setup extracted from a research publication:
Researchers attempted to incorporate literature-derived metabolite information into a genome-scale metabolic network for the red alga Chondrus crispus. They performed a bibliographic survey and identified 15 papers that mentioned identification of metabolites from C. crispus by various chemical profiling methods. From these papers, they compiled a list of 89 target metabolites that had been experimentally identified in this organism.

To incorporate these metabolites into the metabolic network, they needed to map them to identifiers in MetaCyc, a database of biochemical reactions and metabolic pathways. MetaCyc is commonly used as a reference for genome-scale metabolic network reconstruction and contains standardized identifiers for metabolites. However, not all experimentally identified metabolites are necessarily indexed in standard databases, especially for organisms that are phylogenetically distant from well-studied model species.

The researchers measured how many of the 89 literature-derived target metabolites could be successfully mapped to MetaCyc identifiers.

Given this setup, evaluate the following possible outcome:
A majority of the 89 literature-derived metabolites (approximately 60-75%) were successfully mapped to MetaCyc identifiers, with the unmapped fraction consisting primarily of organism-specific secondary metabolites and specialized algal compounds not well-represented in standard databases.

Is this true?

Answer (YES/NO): NO